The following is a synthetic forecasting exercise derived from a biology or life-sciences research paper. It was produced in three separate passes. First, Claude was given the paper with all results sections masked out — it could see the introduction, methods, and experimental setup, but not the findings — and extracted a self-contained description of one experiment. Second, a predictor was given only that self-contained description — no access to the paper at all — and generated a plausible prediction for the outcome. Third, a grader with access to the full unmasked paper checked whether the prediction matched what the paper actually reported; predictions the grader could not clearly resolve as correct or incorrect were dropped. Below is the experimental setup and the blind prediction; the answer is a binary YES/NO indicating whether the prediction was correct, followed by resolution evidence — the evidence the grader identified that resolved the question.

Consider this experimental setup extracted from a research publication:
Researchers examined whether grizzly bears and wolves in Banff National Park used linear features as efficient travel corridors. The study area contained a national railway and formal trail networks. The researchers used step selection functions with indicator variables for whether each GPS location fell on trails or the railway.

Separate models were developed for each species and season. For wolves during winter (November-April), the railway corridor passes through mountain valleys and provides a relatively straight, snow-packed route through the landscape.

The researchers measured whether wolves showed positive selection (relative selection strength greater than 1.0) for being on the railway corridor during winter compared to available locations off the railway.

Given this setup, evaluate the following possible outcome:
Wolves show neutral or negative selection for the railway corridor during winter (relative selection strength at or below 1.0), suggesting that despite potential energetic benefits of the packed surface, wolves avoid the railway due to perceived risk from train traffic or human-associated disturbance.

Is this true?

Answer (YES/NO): NO